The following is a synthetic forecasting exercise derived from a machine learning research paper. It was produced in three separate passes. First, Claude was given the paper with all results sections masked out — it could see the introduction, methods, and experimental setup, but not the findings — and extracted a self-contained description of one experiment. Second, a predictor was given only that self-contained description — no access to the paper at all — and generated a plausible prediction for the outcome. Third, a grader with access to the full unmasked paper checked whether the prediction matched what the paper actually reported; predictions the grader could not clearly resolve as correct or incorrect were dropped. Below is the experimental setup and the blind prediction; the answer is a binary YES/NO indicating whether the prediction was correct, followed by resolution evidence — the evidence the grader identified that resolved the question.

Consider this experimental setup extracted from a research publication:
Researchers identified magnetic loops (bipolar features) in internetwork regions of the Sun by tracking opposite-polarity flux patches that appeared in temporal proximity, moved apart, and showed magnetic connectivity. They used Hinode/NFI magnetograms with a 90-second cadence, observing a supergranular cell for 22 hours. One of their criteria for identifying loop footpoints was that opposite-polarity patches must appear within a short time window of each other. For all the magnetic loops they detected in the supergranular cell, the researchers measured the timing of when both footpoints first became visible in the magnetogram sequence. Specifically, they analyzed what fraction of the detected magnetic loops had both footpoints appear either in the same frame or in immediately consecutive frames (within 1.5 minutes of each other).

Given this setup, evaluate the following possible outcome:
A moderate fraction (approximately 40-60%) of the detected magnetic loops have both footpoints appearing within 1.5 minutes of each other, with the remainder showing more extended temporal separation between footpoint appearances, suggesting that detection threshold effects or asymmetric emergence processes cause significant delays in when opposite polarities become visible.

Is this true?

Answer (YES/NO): YES